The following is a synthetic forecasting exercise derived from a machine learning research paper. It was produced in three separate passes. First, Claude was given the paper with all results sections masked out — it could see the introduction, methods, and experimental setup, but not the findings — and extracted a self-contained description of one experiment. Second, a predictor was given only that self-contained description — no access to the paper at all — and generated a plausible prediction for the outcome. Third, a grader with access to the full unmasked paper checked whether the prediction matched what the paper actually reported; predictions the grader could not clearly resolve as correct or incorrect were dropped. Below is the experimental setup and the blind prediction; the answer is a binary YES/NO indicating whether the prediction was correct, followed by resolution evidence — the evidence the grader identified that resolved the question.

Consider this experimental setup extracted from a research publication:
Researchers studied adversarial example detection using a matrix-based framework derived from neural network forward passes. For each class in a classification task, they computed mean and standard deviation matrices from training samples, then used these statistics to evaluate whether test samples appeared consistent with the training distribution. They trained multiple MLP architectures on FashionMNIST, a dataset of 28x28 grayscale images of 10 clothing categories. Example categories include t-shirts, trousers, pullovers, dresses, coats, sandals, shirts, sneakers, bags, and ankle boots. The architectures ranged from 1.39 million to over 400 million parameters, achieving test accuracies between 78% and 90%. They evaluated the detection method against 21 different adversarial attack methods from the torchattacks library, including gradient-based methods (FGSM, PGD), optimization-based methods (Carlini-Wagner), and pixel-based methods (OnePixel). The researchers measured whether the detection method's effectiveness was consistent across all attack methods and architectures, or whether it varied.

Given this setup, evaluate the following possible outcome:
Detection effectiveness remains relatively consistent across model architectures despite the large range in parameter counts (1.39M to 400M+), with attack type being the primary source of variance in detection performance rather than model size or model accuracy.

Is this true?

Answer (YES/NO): NO